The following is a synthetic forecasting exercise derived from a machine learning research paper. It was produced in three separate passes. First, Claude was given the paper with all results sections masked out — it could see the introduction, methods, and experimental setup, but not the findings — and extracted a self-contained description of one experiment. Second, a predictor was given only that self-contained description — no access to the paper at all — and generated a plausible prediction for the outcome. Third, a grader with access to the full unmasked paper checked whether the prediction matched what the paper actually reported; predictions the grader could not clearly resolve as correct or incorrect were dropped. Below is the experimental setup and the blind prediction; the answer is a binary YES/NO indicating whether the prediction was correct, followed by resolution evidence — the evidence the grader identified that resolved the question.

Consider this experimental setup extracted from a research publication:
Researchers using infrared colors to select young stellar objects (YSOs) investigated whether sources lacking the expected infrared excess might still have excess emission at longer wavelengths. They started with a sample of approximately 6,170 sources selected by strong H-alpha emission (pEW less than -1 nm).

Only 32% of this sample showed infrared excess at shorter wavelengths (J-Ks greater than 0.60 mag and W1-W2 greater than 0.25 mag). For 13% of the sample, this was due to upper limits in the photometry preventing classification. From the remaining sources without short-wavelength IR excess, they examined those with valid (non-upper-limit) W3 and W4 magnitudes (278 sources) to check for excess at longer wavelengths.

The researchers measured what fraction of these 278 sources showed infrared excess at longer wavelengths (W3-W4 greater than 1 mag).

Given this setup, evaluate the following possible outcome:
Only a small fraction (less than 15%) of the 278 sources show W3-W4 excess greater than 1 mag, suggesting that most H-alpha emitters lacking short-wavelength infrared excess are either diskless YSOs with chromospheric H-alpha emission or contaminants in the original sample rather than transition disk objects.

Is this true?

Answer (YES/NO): NO